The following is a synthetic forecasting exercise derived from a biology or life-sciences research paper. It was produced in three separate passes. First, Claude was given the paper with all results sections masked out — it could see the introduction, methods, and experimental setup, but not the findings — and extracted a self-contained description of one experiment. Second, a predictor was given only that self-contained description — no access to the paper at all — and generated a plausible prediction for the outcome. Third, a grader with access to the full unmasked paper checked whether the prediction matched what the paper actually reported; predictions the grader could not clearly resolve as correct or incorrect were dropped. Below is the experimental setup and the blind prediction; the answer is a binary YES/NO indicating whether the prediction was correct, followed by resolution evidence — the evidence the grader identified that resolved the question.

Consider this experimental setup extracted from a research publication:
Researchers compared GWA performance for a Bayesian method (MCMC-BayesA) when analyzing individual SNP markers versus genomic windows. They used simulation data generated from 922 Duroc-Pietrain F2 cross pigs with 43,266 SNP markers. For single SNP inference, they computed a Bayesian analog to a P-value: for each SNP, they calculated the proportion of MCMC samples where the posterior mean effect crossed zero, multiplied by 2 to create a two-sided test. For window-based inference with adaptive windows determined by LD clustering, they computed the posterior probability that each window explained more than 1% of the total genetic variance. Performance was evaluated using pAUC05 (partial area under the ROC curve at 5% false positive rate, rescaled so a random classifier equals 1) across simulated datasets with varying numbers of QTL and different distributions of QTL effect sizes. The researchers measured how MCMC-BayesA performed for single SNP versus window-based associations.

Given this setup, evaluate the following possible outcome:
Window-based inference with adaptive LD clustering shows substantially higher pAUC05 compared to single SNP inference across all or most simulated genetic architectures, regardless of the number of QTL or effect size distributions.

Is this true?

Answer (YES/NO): YES